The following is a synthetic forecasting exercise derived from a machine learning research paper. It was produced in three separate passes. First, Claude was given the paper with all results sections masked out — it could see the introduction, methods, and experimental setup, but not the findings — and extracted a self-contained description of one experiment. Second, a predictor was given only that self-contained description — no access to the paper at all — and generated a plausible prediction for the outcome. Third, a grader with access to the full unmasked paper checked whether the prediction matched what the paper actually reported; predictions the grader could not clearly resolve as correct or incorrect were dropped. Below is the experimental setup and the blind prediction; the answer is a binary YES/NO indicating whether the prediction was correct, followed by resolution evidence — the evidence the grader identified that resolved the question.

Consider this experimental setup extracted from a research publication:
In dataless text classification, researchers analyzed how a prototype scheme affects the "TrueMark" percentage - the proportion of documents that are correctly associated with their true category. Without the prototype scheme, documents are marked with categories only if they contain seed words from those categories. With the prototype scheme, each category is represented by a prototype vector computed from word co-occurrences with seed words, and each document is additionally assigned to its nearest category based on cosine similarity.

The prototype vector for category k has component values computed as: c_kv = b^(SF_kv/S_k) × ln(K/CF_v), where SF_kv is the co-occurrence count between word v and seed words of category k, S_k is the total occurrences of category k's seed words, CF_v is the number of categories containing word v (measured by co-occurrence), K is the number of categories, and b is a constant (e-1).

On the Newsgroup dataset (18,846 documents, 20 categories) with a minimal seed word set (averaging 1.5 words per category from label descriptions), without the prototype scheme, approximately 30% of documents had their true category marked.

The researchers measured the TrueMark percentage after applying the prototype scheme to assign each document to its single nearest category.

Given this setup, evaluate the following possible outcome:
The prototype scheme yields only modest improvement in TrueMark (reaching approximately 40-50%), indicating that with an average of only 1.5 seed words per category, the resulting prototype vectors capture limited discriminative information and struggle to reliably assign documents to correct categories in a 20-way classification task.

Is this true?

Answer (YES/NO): NO